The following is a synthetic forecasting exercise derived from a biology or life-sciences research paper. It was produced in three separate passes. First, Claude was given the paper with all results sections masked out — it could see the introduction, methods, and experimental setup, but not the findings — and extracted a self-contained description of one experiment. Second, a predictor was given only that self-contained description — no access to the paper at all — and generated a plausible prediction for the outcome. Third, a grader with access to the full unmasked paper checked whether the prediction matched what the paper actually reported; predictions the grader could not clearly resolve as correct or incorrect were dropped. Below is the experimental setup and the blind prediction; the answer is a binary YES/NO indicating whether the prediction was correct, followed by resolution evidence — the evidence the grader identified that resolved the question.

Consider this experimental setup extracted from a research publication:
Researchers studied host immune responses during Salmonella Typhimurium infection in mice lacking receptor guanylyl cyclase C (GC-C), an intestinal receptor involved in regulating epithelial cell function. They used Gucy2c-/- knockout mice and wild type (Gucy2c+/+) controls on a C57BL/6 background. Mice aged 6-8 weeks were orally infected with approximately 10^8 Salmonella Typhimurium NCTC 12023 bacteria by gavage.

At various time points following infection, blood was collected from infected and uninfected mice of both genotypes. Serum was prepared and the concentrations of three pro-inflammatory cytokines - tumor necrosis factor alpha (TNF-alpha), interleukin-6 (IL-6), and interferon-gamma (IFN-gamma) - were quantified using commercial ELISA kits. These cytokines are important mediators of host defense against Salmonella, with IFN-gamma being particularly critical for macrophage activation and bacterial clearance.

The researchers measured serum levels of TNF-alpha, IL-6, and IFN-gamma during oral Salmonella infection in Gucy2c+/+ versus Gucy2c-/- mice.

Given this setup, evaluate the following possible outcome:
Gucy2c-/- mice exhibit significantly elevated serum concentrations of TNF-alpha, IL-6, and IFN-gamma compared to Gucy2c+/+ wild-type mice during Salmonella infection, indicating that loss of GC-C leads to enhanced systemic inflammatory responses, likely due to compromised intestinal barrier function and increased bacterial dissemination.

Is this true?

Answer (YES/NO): NO